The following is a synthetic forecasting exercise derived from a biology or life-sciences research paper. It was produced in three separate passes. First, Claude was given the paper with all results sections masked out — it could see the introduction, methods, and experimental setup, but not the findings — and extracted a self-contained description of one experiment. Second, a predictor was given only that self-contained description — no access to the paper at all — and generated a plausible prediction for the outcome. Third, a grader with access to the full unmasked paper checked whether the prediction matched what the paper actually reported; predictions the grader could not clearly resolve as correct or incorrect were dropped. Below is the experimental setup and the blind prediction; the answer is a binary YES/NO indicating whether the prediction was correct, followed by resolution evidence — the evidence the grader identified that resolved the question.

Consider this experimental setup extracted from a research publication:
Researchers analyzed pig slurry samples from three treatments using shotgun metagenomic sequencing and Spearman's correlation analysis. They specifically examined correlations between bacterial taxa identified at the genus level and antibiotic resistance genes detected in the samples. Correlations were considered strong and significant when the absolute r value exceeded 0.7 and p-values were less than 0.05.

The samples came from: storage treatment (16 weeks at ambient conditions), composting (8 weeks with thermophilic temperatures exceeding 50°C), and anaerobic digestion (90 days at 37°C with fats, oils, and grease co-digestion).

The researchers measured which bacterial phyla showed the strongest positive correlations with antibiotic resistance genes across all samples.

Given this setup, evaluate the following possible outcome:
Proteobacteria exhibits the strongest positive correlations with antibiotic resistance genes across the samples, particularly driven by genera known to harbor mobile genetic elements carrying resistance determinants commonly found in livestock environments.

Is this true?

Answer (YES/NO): YES